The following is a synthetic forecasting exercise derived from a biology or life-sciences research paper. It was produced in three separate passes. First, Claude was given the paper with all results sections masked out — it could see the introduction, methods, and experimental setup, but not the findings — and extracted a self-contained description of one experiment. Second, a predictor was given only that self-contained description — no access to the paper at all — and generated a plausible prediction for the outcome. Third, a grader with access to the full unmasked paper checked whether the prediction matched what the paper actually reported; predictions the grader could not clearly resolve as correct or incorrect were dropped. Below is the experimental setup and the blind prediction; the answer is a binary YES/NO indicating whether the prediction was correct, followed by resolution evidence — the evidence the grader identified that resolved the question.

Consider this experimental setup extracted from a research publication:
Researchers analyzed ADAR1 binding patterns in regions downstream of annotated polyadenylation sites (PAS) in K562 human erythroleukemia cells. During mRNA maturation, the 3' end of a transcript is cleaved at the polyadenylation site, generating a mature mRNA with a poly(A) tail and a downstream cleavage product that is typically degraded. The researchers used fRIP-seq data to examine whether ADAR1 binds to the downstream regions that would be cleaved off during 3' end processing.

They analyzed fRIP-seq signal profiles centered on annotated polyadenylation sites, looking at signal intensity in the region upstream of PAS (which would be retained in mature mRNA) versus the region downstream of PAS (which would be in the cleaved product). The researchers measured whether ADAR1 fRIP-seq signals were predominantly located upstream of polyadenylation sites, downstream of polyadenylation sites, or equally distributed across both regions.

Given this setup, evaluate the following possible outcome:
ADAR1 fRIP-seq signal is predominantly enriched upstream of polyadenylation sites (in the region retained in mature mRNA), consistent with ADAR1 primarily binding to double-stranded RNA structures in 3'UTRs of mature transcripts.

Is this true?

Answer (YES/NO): NO